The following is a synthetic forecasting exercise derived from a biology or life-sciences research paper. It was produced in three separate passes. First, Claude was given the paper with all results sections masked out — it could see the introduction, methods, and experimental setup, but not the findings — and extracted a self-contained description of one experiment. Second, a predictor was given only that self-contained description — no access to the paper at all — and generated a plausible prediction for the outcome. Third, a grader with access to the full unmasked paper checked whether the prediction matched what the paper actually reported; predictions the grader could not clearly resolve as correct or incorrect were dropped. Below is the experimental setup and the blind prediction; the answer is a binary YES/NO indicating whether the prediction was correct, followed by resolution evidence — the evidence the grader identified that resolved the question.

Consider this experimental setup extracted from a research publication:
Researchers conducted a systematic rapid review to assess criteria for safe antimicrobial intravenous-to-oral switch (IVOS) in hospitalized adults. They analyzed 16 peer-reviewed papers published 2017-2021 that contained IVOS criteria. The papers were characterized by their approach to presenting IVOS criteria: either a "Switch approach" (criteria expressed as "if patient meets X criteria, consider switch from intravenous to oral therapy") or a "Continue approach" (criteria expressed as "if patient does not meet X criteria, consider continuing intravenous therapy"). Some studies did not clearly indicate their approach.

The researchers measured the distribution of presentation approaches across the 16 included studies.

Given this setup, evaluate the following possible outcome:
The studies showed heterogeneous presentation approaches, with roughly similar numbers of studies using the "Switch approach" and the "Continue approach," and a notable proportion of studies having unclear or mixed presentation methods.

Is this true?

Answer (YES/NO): NO